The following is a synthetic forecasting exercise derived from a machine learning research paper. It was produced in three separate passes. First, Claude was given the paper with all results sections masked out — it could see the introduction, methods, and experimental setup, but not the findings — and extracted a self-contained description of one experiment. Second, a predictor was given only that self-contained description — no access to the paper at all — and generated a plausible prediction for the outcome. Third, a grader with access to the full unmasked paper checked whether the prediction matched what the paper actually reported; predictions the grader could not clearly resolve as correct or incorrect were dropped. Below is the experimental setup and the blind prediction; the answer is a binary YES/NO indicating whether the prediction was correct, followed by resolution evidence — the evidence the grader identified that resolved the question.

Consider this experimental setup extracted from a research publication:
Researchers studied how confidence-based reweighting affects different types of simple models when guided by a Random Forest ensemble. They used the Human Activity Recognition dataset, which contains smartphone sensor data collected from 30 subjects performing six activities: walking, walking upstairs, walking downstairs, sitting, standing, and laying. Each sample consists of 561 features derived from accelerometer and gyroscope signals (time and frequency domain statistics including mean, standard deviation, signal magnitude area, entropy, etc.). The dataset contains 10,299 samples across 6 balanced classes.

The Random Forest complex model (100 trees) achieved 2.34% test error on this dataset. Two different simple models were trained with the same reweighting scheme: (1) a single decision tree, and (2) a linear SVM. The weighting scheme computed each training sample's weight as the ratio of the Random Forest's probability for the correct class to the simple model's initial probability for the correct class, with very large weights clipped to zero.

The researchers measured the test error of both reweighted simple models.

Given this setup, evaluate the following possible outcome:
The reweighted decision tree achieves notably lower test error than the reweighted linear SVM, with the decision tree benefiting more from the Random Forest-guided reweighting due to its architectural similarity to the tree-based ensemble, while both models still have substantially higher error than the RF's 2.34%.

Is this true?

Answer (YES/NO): YES